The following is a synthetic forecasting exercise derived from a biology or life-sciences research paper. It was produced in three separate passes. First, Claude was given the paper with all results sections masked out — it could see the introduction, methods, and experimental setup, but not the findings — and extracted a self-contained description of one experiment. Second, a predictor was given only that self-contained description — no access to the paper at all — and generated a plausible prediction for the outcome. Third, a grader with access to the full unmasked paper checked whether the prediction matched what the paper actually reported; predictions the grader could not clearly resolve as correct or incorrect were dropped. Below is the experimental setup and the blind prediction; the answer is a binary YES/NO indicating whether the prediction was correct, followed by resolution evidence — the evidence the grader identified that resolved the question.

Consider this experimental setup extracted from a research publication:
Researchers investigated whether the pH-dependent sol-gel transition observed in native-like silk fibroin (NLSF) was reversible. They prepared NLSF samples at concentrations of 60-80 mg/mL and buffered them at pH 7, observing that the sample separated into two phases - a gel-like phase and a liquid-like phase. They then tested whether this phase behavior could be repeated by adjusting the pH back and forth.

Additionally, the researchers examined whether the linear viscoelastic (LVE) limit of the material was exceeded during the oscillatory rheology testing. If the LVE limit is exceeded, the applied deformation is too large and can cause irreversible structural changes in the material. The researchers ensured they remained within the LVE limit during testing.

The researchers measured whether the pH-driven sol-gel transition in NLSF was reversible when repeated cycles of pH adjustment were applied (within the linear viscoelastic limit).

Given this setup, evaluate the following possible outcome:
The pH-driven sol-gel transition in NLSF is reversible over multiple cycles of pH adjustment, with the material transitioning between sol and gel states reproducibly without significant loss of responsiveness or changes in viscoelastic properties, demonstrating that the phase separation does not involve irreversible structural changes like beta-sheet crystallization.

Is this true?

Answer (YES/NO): YES